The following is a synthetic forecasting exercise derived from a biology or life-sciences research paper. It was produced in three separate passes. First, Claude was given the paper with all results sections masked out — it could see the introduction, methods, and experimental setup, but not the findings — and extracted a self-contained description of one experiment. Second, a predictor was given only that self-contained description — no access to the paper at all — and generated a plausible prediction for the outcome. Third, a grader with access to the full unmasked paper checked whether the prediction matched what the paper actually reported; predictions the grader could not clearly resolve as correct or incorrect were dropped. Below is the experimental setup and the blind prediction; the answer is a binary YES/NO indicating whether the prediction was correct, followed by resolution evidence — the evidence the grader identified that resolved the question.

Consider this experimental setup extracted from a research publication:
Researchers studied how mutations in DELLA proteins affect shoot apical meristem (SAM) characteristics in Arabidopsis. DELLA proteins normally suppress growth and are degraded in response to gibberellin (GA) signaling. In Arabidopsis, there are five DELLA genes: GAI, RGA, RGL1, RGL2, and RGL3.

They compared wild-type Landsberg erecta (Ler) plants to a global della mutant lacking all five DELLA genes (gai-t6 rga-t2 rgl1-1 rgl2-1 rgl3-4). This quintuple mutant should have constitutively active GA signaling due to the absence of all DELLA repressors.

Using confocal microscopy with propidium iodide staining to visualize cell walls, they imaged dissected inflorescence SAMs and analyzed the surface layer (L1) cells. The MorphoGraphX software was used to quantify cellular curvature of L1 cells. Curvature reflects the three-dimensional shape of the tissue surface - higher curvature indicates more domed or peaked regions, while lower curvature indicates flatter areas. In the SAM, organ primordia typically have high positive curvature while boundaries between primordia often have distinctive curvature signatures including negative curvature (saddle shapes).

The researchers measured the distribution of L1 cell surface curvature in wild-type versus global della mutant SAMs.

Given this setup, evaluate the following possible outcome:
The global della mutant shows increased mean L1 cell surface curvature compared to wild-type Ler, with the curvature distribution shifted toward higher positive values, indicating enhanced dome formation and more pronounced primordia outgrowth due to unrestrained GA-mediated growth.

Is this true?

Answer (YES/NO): NO